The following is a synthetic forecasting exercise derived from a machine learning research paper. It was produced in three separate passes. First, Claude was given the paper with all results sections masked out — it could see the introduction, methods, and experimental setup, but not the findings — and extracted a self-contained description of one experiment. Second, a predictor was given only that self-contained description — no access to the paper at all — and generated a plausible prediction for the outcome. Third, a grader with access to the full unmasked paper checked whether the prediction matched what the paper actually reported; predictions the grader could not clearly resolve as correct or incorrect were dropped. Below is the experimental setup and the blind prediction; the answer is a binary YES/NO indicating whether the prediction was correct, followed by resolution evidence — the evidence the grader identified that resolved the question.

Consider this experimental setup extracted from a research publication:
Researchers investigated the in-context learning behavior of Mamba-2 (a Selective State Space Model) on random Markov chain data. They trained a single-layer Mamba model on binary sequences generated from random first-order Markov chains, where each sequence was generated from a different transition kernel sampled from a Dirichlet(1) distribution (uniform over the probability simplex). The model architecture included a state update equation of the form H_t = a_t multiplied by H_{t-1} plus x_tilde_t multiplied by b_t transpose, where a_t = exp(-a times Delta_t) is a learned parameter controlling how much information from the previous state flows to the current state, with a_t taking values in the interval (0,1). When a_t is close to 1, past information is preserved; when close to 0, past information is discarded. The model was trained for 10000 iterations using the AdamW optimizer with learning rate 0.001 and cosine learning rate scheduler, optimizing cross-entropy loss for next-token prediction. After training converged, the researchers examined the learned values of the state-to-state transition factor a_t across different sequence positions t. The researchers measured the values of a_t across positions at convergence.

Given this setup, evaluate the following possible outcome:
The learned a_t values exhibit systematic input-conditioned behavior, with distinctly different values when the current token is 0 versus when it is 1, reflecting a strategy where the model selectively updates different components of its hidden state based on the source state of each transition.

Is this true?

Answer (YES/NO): NO